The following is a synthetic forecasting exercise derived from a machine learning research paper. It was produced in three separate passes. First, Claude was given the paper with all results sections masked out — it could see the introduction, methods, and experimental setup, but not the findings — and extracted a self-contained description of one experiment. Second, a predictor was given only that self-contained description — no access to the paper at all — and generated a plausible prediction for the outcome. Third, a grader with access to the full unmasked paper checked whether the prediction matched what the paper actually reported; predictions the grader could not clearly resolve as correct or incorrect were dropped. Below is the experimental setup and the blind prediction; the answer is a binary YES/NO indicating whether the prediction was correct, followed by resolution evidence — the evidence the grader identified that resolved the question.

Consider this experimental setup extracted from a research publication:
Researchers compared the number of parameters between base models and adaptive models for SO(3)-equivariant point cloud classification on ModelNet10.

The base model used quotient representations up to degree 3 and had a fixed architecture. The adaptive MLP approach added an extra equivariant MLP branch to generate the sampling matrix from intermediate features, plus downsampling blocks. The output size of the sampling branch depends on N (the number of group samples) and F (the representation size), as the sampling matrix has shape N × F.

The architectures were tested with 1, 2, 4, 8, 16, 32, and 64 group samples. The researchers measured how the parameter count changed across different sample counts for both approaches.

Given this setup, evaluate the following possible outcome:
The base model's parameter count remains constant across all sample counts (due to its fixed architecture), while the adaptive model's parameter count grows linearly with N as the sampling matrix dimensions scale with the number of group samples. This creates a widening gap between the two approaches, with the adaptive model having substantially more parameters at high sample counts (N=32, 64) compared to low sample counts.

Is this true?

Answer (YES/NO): NO